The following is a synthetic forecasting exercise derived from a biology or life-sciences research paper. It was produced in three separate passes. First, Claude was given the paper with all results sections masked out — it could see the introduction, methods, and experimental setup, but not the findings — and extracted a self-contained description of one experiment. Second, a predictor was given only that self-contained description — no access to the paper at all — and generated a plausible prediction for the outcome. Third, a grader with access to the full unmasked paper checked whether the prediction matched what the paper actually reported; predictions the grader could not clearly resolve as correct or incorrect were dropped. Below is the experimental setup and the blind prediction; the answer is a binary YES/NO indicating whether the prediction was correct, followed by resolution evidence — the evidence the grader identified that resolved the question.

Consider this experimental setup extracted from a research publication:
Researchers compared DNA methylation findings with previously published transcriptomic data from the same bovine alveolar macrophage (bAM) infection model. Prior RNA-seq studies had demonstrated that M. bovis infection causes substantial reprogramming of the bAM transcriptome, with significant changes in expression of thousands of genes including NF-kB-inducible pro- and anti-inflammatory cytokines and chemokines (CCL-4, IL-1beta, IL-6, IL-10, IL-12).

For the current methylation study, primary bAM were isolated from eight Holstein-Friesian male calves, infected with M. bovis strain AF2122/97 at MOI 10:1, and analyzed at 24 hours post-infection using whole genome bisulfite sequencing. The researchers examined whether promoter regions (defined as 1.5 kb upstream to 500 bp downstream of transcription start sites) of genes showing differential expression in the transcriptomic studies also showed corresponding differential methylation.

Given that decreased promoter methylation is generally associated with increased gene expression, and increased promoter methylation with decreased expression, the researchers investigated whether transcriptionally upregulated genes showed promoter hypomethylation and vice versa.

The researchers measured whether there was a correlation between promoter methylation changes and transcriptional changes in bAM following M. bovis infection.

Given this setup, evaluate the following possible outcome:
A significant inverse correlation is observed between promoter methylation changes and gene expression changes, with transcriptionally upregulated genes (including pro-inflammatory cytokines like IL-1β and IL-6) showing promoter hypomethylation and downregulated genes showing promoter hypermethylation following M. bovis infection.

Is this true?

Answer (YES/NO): NO